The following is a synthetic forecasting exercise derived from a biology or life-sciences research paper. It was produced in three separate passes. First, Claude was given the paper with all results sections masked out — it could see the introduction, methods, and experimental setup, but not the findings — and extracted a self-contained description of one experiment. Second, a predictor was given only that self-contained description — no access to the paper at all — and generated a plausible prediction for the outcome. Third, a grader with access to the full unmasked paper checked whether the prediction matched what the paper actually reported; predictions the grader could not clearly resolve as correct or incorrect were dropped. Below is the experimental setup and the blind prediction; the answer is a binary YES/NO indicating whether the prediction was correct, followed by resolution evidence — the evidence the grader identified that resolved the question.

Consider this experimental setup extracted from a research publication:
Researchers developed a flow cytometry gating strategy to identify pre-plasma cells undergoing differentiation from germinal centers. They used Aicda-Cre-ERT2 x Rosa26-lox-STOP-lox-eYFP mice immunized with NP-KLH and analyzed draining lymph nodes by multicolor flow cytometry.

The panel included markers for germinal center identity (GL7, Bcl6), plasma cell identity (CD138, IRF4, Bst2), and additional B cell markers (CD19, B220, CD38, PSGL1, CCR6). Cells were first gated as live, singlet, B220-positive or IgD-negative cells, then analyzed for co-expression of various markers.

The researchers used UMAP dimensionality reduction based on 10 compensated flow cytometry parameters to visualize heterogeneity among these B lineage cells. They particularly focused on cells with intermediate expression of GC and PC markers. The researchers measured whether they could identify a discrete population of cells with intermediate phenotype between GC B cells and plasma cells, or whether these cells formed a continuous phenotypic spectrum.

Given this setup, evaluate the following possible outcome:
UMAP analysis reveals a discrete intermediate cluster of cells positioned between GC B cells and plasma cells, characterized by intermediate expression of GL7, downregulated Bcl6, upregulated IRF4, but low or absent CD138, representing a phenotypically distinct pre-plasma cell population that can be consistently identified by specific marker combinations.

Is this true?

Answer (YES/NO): NO